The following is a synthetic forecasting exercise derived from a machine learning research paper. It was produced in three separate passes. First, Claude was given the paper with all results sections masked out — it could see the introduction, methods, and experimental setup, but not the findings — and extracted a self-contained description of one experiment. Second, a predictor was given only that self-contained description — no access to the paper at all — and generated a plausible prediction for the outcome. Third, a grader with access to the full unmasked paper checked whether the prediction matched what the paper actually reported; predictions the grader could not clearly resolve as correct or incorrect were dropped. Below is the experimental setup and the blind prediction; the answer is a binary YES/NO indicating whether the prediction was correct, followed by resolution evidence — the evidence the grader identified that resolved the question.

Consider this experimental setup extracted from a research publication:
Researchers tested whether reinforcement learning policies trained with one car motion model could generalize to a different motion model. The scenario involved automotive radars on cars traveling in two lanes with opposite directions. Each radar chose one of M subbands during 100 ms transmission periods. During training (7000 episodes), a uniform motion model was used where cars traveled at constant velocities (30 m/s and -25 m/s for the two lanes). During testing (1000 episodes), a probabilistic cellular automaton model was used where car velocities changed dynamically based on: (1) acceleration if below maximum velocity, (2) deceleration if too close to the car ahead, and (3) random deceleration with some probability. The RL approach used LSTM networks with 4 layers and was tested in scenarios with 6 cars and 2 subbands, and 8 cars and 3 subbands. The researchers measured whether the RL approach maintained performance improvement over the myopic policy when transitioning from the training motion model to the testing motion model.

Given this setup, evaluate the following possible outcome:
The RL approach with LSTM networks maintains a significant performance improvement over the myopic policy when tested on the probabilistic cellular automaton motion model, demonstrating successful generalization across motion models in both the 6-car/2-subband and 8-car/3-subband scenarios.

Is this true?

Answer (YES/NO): YES